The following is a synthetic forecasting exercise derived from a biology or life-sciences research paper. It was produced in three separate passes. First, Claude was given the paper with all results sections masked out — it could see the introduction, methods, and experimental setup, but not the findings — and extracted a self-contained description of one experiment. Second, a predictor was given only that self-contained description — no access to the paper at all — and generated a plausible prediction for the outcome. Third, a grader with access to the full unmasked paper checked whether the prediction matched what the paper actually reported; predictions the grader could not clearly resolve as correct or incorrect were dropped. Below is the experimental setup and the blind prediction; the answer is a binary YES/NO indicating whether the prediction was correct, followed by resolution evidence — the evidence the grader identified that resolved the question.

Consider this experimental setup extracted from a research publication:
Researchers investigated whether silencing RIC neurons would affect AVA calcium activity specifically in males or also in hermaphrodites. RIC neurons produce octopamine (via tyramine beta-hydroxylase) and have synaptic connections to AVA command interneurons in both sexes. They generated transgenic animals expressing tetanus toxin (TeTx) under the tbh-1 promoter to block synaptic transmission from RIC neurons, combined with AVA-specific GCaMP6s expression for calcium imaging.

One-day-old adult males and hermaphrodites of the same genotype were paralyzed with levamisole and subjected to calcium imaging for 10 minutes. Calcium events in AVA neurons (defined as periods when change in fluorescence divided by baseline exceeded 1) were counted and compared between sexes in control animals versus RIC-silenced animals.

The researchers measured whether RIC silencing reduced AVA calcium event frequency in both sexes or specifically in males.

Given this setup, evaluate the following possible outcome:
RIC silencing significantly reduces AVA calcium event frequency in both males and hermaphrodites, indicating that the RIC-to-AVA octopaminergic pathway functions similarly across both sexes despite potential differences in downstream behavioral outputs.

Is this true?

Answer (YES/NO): NO